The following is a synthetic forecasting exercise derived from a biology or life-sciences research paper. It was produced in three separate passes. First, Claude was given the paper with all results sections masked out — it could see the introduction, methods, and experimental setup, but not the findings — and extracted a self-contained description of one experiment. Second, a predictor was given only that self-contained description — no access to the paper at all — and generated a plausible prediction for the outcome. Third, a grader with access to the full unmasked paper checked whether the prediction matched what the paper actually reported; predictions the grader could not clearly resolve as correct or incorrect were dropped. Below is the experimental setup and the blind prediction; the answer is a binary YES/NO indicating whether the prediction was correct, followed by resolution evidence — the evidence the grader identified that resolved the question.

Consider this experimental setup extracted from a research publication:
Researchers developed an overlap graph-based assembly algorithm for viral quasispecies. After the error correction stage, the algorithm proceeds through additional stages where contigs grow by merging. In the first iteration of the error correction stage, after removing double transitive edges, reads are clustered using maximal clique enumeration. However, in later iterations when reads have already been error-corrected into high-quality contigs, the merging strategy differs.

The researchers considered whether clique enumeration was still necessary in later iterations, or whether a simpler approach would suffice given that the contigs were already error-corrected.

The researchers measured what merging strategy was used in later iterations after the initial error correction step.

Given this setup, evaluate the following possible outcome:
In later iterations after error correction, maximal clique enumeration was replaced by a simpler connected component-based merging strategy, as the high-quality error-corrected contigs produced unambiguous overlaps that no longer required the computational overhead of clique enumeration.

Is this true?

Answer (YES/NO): NO